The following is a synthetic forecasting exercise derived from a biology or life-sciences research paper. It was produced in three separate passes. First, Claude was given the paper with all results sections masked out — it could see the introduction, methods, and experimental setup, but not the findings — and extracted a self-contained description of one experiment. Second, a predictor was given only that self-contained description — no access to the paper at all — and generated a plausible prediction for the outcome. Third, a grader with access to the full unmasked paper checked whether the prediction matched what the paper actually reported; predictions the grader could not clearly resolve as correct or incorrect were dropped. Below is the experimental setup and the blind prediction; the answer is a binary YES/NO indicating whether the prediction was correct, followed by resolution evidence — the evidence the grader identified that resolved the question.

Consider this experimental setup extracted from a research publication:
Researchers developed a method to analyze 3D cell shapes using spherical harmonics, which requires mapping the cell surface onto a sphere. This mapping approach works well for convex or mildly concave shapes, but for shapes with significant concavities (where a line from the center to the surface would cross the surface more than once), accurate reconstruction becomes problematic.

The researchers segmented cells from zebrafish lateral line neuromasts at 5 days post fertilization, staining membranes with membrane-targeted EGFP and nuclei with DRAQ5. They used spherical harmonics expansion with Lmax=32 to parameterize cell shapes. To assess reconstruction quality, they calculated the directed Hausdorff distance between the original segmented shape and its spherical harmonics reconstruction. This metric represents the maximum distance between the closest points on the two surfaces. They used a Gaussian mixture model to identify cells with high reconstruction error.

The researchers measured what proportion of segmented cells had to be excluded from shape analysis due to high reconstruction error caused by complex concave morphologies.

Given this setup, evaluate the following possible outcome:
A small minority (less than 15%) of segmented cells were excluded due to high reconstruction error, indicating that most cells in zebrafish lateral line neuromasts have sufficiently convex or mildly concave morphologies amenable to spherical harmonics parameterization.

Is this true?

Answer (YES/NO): NO